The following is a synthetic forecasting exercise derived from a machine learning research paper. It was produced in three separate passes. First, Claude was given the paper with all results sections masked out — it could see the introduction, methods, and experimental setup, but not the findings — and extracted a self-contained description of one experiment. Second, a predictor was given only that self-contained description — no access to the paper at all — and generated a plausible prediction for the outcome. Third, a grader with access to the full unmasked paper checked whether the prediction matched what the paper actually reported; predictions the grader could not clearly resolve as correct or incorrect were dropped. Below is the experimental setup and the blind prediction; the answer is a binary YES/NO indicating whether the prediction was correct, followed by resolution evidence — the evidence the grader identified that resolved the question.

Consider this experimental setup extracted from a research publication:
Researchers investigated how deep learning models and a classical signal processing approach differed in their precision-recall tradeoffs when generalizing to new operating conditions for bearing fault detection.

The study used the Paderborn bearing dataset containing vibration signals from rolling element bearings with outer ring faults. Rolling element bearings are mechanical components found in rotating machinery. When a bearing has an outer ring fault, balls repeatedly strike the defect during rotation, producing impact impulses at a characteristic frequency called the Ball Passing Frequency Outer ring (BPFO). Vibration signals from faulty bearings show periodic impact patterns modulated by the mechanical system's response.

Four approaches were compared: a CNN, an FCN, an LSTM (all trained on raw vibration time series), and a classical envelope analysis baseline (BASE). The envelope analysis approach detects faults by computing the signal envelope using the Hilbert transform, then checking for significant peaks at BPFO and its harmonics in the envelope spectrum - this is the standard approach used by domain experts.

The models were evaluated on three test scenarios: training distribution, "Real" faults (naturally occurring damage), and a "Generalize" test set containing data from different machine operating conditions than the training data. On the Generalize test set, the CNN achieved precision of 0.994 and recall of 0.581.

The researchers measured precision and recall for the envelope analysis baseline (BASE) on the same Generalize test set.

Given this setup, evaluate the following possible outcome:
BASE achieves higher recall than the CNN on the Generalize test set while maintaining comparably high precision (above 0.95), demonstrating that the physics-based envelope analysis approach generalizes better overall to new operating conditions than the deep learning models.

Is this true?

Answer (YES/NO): NO